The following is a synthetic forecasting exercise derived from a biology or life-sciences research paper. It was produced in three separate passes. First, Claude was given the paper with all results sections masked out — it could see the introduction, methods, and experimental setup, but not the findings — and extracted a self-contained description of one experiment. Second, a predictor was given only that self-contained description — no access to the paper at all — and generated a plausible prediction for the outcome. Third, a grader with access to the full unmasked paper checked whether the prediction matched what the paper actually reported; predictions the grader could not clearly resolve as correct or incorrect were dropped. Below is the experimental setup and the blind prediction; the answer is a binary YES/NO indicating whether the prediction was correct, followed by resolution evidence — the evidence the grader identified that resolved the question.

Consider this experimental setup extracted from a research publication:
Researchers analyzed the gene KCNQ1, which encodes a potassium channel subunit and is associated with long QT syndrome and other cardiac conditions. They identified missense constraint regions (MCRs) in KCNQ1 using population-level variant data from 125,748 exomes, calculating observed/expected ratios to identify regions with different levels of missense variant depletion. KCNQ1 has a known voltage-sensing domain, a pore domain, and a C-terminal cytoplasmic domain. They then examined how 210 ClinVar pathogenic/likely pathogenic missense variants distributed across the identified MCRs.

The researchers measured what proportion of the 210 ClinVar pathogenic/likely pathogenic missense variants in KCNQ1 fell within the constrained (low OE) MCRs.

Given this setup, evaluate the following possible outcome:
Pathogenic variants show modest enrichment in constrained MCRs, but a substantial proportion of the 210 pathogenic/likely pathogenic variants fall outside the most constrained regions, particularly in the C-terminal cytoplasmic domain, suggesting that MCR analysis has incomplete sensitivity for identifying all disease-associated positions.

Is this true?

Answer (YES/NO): NO